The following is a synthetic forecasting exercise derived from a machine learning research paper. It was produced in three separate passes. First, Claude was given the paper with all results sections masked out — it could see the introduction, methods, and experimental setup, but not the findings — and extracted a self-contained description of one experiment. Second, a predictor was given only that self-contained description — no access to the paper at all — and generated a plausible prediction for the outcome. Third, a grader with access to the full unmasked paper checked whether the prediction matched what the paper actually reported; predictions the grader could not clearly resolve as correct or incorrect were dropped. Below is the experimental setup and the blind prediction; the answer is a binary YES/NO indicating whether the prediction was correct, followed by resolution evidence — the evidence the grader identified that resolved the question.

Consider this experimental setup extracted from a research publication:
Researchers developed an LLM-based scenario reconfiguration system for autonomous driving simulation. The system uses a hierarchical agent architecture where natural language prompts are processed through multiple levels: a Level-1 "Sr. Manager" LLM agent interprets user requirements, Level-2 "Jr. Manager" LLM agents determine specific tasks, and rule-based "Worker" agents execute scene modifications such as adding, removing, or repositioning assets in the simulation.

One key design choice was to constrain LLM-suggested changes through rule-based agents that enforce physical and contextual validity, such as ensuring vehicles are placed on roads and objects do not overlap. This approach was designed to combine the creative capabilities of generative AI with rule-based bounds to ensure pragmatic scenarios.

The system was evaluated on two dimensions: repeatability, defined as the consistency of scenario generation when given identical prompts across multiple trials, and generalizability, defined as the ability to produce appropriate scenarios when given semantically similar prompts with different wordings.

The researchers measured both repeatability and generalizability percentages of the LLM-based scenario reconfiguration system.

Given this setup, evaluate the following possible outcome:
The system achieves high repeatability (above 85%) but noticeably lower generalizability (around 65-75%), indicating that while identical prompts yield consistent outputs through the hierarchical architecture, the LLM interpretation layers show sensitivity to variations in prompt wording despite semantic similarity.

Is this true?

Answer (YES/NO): NO